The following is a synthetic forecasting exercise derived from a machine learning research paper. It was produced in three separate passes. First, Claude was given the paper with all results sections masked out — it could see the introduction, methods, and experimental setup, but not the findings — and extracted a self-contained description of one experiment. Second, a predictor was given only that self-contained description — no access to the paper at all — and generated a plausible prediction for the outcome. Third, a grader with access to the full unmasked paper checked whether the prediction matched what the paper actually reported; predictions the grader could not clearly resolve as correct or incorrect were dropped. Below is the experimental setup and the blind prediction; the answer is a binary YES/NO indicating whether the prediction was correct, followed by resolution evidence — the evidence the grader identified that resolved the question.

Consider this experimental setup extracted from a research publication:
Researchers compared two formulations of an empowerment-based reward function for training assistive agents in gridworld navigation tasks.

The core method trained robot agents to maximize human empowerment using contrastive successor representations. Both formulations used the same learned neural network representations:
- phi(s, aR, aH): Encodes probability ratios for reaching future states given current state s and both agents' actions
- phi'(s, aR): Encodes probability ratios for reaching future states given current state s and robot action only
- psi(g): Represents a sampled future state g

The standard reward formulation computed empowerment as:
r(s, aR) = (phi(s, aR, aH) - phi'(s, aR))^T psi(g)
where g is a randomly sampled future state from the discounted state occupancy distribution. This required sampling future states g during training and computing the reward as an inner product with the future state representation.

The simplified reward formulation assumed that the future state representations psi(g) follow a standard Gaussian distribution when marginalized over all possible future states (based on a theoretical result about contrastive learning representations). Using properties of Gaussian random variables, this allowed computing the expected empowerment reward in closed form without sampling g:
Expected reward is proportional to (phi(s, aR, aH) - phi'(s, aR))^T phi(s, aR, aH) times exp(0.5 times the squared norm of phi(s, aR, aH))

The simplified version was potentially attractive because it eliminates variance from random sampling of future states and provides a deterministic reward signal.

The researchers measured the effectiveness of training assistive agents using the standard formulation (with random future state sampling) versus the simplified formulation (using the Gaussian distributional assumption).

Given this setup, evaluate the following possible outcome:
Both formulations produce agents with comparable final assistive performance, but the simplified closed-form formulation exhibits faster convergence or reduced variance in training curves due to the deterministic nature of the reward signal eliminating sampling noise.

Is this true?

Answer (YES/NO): NO